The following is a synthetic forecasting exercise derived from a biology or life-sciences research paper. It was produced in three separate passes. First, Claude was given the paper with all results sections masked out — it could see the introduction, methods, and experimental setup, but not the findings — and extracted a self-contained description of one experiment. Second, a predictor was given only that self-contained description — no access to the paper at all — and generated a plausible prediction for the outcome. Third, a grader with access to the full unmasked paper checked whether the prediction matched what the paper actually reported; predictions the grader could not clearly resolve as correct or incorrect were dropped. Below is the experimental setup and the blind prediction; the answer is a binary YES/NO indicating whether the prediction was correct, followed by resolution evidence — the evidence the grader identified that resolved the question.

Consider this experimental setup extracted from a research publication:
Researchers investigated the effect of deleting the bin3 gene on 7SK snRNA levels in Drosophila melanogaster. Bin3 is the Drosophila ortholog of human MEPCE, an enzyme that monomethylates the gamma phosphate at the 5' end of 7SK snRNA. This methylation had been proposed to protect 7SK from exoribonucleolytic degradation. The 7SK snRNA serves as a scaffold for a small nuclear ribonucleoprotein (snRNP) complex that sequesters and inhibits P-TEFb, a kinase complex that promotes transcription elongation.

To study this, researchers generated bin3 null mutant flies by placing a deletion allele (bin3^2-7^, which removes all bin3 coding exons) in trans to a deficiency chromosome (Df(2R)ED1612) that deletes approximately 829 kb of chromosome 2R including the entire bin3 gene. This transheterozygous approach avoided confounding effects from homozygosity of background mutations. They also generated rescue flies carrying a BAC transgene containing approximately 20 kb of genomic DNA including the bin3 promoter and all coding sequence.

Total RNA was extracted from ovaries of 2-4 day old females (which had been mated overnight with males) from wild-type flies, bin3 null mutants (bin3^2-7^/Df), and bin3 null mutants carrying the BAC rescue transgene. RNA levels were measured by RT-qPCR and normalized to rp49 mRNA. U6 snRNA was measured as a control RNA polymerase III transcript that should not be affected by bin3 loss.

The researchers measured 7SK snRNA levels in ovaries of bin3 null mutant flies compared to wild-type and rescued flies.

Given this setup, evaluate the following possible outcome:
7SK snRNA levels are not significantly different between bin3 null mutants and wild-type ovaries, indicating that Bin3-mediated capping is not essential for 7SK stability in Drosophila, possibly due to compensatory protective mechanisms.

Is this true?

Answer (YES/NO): NO